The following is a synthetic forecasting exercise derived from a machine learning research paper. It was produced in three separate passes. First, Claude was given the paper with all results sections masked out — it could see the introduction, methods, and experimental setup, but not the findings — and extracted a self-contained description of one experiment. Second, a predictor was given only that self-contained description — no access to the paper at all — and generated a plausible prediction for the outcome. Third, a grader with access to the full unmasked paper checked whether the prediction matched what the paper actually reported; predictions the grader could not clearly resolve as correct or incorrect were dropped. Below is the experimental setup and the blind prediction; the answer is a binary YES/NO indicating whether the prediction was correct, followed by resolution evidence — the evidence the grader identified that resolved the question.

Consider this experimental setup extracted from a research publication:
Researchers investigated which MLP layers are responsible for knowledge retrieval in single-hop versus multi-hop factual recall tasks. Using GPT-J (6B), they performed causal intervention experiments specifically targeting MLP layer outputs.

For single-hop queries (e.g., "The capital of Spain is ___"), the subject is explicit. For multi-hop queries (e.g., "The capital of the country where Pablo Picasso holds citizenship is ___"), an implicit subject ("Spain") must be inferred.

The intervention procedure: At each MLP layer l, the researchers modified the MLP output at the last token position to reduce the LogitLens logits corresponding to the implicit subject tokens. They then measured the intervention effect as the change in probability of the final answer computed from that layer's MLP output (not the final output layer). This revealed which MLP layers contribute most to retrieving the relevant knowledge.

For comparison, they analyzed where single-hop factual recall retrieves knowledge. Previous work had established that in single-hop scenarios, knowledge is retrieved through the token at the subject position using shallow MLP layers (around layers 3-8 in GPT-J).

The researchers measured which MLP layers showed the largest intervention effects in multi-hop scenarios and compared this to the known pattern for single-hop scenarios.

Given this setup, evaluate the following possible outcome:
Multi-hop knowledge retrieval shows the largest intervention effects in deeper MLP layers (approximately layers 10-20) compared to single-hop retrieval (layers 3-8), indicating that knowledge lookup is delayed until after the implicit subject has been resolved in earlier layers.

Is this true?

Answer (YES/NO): NO